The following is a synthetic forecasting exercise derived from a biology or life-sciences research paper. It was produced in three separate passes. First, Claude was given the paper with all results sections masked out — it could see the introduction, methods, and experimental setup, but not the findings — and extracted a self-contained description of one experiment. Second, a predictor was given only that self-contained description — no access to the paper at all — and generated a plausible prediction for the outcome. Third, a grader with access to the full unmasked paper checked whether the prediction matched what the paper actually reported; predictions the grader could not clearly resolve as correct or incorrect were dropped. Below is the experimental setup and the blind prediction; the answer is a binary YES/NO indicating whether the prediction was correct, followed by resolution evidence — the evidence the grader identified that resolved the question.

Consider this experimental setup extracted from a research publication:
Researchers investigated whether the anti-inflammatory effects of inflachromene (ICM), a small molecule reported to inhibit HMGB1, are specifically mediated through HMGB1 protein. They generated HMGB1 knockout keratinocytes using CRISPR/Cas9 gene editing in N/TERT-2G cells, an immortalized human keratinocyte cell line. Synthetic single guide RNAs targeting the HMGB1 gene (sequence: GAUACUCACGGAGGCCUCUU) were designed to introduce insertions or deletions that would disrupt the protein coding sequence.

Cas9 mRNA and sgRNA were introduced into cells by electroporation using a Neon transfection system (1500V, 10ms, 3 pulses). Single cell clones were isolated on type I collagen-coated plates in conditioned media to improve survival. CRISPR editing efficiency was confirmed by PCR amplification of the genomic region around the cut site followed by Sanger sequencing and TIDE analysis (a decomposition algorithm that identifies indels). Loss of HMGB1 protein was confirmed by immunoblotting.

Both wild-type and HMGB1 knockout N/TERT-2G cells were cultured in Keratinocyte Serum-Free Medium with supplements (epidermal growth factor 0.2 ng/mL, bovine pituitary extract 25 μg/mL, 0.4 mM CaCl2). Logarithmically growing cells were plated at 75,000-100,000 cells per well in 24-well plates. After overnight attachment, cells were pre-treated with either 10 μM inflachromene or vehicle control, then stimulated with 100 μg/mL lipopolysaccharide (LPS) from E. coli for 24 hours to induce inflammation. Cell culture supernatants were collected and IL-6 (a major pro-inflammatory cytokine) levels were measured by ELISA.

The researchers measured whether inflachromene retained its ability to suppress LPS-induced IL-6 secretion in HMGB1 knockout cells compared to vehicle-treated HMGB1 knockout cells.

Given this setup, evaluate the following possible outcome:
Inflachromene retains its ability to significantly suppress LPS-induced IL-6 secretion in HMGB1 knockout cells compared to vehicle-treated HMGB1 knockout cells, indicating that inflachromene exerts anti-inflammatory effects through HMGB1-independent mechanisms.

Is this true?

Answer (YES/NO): YES